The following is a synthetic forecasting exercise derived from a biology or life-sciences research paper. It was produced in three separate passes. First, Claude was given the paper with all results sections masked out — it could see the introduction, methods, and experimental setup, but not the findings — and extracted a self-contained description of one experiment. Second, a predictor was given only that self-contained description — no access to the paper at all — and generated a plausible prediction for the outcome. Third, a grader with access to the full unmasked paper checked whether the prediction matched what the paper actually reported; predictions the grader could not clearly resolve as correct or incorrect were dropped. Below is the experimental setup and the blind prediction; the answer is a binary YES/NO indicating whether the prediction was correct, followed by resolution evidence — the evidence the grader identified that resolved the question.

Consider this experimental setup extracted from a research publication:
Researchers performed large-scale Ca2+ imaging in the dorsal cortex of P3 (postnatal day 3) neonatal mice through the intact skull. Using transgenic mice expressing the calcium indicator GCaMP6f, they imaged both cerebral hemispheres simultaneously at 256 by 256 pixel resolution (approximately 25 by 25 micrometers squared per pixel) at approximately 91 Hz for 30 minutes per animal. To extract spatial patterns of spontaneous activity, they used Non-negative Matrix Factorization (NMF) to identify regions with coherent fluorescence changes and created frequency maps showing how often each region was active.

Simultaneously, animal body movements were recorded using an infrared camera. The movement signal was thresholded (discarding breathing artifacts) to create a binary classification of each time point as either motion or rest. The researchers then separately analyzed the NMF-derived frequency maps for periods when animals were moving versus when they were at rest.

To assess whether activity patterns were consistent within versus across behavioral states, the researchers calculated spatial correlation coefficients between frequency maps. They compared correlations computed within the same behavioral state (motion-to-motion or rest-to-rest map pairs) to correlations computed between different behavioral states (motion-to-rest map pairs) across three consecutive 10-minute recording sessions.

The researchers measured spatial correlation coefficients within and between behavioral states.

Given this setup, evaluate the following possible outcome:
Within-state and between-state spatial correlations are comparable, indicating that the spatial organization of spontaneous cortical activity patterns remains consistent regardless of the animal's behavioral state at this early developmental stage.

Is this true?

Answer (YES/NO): NO